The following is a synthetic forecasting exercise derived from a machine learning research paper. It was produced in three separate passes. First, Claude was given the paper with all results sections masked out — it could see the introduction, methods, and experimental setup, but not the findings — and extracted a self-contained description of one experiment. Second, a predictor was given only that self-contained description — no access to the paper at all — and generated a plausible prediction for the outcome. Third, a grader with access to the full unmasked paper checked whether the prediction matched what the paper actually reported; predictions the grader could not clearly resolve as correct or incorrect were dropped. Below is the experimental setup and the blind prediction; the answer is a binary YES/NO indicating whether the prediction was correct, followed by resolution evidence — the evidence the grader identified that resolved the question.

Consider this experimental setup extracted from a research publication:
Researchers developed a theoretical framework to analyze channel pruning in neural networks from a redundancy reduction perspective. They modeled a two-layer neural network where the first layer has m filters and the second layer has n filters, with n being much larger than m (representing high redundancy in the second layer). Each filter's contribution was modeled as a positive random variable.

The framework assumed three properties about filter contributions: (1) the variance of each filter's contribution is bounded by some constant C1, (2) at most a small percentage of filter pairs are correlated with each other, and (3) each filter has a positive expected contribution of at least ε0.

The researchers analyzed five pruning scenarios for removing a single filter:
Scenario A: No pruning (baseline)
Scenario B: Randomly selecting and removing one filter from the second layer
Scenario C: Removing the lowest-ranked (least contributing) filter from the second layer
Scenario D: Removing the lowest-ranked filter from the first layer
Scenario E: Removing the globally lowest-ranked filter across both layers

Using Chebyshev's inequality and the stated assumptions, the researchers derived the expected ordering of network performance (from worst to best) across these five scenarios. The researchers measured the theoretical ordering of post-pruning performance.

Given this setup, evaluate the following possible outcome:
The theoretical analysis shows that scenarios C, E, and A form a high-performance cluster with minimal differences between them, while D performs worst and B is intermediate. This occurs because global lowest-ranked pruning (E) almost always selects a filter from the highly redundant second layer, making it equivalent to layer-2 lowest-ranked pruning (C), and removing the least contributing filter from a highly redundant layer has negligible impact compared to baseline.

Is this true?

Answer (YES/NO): NO